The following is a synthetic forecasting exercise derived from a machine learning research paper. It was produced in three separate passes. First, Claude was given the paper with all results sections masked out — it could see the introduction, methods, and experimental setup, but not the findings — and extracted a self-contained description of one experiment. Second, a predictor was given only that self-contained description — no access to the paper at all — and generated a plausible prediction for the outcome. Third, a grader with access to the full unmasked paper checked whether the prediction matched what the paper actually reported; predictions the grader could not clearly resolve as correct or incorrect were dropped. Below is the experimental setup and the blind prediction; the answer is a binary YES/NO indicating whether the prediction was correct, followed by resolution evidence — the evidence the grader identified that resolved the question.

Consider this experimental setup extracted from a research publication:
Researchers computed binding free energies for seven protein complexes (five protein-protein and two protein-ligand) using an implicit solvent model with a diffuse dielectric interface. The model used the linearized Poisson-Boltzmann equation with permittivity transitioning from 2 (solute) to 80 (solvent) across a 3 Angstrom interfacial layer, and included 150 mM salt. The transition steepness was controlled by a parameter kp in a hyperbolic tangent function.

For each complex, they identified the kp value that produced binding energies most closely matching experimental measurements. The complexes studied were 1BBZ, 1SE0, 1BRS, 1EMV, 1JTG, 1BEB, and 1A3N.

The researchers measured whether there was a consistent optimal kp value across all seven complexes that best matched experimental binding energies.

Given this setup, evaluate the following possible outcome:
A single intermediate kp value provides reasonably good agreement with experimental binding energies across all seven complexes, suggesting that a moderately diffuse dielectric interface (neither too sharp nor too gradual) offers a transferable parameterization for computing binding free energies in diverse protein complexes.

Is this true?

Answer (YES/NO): NO